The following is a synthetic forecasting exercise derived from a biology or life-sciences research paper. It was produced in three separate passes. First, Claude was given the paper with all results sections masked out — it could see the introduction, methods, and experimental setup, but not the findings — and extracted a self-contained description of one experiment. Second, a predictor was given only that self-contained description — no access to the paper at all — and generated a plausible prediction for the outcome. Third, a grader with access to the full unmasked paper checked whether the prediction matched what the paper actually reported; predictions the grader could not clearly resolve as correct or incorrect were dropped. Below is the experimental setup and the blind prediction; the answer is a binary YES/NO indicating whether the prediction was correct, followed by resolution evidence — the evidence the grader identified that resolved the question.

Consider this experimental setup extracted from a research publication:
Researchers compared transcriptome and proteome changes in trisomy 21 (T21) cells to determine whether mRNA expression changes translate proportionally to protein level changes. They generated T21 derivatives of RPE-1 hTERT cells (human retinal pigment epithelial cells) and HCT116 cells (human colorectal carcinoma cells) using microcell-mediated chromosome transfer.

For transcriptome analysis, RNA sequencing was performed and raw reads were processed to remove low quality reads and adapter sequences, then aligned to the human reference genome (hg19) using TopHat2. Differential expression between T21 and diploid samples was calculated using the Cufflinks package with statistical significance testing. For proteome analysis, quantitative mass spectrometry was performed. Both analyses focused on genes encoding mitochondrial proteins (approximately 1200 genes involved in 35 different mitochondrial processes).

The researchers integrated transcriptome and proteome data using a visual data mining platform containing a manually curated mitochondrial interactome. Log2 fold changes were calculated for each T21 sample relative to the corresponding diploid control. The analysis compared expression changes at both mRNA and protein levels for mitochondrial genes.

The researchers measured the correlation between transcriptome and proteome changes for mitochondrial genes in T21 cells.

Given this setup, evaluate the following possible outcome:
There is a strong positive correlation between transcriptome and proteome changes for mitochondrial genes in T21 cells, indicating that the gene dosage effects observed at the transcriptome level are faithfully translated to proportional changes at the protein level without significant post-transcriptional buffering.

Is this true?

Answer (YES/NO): NO